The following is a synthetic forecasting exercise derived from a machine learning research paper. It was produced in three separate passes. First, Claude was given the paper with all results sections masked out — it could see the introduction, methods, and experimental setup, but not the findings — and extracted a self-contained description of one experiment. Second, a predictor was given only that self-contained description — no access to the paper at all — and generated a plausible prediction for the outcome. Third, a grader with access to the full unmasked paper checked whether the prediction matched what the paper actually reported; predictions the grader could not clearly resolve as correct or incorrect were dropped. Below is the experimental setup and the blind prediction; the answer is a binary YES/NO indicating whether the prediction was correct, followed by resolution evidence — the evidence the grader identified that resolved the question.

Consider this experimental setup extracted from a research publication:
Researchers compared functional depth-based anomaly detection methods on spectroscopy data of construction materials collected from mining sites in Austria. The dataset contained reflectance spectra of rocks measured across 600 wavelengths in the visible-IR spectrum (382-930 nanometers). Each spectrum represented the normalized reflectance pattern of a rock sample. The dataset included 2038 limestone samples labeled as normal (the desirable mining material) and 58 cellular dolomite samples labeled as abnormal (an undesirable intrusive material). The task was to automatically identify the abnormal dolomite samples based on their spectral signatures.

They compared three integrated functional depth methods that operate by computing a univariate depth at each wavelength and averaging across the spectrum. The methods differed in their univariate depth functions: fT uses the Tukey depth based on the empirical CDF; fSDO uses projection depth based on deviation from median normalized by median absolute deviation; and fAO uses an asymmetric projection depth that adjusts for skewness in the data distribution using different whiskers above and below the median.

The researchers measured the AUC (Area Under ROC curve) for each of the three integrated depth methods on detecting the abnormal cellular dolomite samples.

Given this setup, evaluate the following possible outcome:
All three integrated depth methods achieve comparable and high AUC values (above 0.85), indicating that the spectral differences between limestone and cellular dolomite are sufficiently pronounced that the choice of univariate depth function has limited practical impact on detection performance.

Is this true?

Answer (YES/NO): NO